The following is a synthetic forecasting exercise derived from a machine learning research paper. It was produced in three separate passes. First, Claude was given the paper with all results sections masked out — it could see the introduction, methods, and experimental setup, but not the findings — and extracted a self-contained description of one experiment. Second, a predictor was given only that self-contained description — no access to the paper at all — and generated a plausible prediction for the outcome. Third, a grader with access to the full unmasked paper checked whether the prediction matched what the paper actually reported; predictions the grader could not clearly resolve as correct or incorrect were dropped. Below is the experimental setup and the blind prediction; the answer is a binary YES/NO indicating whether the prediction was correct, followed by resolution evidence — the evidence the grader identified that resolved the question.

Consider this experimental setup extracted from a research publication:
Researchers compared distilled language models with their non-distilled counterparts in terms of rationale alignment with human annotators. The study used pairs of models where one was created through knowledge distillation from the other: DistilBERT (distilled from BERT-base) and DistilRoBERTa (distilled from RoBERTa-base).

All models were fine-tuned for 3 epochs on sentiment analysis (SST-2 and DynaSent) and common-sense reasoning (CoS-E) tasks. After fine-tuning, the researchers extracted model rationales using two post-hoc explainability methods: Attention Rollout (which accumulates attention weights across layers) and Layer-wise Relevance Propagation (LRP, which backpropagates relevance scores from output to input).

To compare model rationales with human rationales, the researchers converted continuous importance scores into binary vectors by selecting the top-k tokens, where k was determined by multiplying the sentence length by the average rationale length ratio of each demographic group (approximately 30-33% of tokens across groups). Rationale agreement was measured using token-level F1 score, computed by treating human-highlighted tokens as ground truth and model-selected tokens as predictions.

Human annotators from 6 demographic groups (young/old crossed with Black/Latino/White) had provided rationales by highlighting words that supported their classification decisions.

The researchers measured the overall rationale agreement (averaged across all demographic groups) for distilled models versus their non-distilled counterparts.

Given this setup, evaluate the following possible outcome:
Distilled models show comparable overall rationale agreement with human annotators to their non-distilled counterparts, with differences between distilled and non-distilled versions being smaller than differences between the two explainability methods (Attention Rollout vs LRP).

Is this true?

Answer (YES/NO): NO